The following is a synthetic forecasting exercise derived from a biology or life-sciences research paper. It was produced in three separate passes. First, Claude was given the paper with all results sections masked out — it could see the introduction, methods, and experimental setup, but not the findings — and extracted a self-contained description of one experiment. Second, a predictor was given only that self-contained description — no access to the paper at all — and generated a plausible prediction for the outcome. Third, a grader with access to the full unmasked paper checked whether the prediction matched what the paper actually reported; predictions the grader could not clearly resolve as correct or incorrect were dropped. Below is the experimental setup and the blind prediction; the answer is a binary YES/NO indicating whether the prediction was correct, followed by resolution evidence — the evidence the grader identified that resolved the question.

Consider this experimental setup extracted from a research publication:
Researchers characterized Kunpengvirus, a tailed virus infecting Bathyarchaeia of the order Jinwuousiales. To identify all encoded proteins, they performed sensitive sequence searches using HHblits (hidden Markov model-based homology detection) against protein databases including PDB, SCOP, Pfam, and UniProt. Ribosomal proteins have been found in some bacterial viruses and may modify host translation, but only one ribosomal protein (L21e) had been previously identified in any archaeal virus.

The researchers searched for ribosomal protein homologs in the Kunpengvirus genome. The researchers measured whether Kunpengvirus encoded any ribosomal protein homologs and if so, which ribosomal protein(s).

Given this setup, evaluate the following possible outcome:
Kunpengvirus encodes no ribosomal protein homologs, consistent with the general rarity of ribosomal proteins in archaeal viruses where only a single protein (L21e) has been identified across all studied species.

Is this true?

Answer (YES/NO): NO